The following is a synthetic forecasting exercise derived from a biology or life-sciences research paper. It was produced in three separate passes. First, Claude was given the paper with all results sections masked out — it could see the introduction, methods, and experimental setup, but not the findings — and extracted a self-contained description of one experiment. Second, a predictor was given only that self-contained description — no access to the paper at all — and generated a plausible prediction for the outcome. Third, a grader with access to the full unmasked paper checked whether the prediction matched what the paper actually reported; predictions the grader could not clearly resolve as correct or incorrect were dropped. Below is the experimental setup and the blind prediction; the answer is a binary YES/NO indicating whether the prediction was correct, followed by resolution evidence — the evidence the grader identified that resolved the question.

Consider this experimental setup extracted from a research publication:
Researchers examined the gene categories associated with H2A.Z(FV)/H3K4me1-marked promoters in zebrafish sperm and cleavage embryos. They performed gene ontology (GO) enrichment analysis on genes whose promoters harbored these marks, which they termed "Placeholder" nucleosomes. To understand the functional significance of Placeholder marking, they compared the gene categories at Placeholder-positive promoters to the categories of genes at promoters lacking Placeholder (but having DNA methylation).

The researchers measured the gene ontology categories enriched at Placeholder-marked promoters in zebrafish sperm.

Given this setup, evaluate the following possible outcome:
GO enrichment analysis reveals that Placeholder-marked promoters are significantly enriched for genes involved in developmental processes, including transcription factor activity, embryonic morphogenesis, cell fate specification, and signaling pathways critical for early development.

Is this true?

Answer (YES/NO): NO